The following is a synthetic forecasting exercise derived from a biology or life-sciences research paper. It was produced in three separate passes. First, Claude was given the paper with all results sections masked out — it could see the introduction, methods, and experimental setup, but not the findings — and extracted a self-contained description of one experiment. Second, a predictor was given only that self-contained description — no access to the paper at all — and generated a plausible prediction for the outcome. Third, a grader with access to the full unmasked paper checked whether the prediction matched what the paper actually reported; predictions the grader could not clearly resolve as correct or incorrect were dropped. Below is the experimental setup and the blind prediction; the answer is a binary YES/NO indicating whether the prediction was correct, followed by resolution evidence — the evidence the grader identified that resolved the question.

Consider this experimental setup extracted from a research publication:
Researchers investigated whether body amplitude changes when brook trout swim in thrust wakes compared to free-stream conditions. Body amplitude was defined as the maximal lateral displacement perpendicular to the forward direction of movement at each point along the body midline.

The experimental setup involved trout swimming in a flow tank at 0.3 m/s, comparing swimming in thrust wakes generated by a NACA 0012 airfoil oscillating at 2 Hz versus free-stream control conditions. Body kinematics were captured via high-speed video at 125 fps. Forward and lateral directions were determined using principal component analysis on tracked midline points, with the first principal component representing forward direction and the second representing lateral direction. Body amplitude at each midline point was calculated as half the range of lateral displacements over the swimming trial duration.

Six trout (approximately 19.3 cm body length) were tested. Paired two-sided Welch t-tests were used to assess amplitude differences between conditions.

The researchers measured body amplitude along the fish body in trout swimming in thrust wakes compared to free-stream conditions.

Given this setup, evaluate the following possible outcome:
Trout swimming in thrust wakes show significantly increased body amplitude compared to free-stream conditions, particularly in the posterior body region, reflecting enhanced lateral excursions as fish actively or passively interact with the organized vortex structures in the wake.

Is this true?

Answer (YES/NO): NO